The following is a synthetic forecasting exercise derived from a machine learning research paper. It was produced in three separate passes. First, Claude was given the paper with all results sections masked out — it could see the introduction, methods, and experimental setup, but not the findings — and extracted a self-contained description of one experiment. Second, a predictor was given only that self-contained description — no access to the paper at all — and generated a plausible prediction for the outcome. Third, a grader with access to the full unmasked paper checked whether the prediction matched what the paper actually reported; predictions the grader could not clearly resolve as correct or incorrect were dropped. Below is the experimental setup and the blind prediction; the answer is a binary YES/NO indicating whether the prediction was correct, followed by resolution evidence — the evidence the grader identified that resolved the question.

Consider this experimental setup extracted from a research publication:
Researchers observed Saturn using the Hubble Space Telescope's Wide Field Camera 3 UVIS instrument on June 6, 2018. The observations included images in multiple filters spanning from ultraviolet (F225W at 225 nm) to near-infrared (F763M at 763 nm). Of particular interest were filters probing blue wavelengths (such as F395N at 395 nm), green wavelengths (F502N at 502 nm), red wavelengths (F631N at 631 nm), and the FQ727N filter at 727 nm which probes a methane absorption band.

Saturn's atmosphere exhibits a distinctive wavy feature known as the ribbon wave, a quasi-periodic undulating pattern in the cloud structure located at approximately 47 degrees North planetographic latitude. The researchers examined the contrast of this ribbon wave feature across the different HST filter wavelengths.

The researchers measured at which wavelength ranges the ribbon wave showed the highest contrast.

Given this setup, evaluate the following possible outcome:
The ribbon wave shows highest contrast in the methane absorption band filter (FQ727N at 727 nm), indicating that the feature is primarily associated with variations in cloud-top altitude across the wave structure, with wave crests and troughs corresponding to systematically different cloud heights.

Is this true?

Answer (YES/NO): NO